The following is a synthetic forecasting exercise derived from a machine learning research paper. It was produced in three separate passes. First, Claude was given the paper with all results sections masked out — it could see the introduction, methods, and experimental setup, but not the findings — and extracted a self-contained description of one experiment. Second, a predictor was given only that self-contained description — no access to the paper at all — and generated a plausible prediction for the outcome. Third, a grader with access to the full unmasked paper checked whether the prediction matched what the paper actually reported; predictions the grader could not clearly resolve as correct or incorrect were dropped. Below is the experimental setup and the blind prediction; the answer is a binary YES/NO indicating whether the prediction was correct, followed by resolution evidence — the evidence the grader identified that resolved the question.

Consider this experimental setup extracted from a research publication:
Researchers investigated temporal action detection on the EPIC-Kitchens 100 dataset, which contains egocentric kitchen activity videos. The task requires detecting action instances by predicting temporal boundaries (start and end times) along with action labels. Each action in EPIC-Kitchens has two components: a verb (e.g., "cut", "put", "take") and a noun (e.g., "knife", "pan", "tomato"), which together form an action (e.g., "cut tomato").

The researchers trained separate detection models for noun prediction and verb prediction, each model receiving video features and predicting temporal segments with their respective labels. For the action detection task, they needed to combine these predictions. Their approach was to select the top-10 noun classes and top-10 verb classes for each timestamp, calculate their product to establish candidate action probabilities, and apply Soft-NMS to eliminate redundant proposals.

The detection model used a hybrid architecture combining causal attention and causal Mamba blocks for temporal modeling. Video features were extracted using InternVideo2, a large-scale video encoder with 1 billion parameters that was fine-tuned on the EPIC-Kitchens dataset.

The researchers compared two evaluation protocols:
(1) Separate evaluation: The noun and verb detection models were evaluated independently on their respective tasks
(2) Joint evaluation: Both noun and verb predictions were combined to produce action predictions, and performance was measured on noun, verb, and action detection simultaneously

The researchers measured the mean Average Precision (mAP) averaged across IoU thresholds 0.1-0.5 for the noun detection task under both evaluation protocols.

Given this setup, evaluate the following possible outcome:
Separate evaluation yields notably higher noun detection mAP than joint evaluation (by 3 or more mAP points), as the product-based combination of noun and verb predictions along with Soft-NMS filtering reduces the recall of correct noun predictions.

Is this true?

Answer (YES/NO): NO